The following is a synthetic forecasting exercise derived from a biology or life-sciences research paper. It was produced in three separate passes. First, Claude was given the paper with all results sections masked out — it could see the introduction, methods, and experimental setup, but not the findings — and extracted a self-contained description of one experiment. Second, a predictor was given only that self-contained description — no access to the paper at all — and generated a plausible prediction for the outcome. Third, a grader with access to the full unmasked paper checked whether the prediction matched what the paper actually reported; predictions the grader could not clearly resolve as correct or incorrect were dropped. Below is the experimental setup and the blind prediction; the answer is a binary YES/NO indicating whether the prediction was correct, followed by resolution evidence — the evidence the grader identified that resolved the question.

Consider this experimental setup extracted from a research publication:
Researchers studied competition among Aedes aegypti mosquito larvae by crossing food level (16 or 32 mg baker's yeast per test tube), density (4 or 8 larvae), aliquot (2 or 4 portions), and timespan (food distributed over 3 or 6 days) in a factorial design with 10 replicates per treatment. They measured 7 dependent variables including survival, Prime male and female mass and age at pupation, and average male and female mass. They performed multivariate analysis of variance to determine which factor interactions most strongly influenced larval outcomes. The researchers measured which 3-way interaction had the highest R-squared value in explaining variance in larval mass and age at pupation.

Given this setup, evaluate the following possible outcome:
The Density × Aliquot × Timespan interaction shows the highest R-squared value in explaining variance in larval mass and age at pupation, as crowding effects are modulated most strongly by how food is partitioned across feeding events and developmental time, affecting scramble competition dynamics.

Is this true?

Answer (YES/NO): NO